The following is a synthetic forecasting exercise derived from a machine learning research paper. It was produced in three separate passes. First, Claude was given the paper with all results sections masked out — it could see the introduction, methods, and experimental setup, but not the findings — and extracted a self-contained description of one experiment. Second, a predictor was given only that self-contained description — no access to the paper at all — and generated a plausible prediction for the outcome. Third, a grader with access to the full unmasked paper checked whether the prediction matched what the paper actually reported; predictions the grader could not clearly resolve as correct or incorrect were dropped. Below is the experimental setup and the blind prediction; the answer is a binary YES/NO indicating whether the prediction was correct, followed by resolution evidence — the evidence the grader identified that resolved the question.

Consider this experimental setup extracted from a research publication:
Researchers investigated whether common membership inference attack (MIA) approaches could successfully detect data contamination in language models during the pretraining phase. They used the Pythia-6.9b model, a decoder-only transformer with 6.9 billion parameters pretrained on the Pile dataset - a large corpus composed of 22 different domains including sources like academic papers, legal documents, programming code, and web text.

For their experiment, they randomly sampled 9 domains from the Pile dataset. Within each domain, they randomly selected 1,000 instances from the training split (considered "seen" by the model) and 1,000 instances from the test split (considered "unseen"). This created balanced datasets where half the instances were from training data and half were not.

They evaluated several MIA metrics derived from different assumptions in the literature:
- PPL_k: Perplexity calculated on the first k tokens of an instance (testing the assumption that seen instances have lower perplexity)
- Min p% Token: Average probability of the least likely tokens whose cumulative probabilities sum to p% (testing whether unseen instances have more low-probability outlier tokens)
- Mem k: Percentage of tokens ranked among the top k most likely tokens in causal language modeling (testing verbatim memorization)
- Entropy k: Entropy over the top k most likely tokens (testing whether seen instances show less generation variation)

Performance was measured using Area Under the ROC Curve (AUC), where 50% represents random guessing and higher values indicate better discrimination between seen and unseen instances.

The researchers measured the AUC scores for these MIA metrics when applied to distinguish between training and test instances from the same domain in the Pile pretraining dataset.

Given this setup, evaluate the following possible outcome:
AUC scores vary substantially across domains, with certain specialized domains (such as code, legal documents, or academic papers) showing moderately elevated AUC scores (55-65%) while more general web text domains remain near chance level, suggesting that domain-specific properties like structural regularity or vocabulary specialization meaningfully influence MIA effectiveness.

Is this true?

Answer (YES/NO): NO